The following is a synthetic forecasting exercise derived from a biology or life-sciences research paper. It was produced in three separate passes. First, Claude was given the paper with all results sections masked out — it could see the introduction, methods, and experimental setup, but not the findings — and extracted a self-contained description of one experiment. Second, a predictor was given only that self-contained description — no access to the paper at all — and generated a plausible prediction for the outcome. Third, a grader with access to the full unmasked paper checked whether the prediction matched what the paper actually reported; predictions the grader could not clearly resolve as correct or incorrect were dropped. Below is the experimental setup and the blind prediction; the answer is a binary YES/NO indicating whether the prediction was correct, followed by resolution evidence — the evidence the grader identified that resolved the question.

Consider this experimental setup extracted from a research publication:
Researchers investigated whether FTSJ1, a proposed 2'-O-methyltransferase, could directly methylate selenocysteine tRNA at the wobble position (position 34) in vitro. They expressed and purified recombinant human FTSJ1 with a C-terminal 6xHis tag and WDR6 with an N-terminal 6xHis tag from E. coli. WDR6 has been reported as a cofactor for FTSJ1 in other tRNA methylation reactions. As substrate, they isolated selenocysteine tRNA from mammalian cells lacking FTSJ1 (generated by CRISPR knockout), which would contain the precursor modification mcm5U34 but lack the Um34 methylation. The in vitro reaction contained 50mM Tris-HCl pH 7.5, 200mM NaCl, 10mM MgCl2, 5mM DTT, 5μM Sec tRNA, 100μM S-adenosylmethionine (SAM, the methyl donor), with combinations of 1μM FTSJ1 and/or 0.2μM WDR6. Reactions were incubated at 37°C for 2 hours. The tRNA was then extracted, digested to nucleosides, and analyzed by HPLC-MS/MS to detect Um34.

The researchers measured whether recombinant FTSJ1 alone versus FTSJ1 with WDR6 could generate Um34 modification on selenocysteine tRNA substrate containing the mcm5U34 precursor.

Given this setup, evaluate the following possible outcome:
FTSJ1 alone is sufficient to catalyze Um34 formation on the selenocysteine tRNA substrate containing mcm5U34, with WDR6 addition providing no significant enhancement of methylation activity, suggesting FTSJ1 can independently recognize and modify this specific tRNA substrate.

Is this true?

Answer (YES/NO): NO